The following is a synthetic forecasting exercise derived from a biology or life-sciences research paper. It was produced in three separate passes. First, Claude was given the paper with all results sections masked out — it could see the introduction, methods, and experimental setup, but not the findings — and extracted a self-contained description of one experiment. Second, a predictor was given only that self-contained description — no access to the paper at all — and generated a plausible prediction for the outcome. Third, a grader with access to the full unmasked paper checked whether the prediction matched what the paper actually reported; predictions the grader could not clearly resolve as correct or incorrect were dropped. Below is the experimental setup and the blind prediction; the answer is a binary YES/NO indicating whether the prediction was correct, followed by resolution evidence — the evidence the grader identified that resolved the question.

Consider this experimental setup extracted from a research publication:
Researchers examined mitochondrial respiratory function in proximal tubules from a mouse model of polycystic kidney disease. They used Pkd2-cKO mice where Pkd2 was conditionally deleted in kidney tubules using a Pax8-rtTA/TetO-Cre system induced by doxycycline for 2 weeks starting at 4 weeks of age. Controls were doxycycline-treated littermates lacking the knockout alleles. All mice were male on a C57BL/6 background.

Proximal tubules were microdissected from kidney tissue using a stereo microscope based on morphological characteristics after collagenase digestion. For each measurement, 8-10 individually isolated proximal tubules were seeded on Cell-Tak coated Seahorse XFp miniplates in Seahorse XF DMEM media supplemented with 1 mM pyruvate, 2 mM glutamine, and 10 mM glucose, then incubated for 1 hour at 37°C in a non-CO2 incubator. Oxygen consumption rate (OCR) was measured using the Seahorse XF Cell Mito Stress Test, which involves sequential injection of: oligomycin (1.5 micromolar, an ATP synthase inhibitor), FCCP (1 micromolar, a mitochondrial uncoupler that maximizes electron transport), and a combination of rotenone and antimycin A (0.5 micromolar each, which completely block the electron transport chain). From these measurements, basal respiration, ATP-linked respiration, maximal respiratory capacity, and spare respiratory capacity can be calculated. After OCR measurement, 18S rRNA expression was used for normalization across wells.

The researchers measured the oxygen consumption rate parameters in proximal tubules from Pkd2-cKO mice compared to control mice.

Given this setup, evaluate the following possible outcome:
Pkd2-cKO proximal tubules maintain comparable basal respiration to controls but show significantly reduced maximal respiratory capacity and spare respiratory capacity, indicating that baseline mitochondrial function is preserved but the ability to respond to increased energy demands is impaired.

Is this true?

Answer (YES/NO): NO